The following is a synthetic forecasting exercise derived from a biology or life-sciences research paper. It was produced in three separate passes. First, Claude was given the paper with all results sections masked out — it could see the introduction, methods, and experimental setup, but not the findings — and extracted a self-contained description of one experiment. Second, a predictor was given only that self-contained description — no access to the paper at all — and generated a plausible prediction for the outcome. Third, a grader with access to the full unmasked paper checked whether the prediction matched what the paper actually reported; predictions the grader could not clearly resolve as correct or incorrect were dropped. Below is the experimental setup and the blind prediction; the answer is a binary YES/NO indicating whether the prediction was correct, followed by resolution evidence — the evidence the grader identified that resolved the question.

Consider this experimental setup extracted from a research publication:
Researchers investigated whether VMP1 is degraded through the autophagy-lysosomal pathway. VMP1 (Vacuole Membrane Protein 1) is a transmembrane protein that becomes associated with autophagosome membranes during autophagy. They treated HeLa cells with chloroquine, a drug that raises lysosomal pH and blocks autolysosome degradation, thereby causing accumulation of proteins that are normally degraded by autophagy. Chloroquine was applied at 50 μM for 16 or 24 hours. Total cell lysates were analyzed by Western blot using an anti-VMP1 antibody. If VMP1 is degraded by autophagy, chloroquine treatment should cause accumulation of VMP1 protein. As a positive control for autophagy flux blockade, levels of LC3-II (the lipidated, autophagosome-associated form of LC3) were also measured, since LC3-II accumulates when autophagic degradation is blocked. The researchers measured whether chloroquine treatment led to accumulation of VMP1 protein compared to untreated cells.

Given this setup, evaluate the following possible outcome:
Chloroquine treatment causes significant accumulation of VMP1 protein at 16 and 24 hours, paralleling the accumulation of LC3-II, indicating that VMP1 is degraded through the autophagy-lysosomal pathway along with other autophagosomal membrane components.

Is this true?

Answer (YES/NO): NO